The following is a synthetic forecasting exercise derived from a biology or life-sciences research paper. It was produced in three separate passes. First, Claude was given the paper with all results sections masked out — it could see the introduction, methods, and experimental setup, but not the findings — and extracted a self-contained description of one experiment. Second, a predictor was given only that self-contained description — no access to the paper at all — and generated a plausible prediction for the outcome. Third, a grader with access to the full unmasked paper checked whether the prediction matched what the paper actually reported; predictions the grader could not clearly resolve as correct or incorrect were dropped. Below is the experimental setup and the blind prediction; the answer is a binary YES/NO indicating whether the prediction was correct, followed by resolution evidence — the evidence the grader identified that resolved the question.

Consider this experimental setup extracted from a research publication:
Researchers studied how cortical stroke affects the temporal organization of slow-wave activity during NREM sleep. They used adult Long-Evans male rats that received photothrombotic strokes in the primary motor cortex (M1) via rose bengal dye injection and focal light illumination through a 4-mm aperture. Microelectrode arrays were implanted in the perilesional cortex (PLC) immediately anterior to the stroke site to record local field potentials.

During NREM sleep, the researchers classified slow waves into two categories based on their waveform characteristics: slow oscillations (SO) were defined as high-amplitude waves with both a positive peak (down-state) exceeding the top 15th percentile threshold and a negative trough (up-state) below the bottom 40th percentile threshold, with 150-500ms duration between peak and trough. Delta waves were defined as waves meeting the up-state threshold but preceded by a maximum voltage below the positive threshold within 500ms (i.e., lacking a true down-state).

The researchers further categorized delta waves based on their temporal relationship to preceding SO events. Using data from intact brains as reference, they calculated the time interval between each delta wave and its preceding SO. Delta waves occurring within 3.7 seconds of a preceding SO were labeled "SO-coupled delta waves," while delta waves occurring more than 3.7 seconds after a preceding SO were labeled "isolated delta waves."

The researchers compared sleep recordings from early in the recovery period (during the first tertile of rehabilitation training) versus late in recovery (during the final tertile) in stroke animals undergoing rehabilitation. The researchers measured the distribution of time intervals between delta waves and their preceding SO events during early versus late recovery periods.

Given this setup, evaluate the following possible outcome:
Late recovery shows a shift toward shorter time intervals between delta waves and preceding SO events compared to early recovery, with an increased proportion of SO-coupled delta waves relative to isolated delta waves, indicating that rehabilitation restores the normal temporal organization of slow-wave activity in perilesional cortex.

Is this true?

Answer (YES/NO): YES